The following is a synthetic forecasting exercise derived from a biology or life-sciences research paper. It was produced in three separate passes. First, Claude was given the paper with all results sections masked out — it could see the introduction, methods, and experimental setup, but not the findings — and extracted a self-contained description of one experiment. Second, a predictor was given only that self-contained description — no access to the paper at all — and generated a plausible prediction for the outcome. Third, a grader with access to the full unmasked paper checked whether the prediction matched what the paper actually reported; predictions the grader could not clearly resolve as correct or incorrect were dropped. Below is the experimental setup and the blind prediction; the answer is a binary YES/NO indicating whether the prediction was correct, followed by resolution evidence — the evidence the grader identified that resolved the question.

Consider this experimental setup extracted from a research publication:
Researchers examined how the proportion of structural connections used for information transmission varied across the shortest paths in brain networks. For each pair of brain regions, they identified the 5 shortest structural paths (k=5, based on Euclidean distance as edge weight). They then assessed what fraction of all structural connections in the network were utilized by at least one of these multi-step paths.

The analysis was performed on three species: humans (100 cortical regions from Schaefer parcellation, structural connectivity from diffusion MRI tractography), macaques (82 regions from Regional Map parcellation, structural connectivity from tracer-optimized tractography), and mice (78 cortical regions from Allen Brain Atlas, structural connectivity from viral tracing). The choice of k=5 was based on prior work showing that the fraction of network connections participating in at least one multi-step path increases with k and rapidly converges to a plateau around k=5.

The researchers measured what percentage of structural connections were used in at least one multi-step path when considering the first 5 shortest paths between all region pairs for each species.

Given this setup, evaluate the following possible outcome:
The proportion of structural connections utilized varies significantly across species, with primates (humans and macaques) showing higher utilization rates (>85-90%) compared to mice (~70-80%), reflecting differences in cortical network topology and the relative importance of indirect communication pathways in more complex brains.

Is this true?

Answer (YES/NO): NO